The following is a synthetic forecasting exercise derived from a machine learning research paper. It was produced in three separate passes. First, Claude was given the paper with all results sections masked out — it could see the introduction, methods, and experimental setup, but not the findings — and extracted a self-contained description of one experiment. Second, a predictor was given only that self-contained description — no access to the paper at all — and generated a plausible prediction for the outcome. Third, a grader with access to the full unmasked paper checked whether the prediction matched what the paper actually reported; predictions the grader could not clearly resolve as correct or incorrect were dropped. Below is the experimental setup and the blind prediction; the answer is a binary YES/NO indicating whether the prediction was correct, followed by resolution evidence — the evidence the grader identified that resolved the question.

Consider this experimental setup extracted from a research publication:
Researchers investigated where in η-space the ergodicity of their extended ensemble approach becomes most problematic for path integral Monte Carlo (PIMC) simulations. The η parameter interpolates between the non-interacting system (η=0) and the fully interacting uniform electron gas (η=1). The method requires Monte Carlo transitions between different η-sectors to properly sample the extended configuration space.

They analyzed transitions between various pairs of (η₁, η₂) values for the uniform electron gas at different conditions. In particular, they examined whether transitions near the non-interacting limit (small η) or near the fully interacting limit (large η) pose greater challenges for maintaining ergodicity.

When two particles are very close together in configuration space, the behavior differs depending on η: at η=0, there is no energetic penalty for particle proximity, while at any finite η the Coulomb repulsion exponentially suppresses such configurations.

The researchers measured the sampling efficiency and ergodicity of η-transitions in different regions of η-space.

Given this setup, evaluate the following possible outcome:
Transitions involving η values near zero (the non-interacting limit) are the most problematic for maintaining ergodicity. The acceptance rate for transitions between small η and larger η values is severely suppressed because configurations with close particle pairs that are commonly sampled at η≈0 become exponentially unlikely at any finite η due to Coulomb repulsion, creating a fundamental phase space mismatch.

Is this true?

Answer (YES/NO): YES